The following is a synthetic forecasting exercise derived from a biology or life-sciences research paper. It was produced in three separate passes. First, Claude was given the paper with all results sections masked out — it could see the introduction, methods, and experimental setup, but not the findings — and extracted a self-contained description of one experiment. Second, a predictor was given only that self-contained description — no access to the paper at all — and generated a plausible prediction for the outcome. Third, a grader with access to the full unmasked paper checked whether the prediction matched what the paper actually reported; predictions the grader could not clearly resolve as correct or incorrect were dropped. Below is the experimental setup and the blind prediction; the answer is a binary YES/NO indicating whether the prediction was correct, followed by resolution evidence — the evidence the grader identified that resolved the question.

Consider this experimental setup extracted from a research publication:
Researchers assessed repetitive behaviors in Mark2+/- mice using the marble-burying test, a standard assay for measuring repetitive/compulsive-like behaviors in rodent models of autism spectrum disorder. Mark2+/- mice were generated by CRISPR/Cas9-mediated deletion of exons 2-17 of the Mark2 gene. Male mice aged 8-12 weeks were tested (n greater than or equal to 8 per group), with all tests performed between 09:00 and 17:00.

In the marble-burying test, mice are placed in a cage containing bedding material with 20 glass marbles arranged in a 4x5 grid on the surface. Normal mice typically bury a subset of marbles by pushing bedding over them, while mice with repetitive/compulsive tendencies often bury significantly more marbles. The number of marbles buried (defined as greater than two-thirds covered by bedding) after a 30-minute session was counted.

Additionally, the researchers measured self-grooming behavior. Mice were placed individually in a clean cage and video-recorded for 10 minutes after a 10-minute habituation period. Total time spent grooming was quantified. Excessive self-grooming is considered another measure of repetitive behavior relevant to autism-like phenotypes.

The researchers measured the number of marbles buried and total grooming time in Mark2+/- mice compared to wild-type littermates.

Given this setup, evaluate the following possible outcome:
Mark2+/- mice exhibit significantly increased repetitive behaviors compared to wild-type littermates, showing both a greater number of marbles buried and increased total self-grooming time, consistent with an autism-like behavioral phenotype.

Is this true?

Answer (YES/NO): YES